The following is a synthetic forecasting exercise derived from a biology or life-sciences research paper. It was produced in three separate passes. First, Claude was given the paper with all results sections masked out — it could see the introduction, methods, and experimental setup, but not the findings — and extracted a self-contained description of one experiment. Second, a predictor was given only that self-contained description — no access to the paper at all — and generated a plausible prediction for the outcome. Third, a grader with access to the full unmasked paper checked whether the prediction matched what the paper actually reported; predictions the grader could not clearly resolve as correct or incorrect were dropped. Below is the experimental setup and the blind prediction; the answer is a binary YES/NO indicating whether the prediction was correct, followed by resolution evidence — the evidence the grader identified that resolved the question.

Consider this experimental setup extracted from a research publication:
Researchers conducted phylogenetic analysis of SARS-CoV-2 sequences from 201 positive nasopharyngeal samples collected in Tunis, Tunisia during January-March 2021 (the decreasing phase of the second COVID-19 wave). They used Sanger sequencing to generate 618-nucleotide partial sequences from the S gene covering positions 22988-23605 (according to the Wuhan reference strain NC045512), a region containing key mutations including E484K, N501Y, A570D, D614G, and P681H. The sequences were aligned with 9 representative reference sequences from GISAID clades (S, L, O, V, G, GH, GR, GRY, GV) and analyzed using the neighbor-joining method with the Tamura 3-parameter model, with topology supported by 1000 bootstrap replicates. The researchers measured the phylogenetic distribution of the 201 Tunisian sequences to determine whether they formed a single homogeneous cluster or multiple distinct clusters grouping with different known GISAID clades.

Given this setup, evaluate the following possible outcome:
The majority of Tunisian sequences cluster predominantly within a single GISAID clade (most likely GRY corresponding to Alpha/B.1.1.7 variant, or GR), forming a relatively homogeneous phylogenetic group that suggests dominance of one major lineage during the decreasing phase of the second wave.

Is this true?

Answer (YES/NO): NO